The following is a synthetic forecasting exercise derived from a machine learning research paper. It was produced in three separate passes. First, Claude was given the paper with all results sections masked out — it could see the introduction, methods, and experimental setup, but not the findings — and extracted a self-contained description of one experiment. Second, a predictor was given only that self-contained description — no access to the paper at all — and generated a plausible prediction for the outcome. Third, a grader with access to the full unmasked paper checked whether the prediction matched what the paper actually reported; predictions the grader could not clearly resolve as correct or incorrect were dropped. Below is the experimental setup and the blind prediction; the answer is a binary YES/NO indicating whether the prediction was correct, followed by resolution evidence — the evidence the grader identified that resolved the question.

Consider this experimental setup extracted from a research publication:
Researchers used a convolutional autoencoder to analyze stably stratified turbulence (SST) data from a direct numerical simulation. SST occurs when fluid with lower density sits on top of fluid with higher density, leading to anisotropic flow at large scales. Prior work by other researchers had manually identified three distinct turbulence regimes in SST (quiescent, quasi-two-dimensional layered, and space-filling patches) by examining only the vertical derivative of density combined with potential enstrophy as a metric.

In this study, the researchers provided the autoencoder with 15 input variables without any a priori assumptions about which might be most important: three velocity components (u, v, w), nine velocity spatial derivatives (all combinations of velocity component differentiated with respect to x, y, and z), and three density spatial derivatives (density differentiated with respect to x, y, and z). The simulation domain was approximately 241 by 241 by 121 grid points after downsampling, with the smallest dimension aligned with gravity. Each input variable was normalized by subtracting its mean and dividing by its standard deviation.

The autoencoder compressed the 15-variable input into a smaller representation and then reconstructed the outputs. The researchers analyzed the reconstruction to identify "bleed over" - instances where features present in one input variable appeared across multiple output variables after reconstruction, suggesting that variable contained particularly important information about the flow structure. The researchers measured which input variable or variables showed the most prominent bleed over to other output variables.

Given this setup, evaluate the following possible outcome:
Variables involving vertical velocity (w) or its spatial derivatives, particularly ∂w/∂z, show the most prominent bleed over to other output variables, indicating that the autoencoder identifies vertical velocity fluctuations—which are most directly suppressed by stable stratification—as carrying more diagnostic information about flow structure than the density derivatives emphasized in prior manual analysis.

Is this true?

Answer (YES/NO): YES